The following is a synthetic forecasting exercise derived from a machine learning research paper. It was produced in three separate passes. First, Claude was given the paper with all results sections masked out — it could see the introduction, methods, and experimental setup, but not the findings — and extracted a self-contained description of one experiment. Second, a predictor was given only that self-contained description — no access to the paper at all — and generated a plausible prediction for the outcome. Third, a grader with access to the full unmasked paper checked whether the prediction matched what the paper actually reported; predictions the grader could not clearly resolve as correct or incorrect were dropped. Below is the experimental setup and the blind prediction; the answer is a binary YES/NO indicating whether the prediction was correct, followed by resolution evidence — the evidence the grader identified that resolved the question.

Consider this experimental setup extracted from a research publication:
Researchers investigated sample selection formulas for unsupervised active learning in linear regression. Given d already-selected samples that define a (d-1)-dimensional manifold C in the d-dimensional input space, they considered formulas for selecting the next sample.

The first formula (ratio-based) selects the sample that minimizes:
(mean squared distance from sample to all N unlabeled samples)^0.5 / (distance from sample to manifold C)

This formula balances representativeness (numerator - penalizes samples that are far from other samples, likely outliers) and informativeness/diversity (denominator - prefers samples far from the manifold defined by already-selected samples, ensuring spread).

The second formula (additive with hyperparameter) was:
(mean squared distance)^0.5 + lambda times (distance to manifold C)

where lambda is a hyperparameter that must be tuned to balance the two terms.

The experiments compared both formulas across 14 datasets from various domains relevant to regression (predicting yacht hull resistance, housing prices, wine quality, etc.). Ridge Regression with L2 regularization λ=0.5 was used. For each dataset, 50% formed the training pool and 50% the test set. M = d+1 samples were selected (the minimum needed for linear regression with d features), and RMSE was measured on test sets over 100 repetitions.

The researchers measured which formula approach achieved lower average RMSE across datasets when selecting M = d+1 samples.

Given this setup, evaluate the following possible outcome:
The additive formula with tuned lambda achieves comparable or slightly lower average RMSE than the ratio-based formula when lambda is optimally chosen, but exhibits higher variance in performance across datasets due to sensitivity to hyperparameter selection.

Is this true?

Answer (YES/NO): NO